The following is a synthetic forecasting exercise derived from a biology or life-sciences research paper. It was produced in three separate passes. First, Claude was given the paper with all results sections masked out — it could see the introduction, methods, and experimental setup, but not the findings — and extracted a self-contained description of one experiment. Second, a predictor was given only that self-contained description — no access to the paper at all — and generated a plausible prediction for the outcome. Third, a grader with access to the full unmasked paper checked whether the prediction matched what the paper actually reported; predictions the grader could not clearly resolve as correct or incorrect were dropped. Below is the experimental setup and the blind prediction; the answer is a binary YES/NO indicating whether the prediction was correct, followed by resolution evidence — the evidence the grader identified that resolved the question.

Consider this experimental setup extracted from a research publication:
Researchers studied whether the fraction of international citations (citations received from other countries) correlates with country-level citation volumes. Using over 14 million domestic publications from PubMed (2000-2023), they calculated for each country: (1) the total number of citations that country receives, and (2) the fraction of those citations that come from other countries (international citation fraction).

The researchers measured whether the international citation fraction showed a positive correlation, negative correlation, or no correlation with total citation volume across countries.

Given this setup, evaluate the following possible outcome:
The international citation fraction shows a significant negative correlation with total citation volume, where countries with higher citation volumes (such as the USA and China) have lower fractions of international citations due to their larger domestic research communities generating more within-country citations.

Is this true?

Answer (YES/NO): NO